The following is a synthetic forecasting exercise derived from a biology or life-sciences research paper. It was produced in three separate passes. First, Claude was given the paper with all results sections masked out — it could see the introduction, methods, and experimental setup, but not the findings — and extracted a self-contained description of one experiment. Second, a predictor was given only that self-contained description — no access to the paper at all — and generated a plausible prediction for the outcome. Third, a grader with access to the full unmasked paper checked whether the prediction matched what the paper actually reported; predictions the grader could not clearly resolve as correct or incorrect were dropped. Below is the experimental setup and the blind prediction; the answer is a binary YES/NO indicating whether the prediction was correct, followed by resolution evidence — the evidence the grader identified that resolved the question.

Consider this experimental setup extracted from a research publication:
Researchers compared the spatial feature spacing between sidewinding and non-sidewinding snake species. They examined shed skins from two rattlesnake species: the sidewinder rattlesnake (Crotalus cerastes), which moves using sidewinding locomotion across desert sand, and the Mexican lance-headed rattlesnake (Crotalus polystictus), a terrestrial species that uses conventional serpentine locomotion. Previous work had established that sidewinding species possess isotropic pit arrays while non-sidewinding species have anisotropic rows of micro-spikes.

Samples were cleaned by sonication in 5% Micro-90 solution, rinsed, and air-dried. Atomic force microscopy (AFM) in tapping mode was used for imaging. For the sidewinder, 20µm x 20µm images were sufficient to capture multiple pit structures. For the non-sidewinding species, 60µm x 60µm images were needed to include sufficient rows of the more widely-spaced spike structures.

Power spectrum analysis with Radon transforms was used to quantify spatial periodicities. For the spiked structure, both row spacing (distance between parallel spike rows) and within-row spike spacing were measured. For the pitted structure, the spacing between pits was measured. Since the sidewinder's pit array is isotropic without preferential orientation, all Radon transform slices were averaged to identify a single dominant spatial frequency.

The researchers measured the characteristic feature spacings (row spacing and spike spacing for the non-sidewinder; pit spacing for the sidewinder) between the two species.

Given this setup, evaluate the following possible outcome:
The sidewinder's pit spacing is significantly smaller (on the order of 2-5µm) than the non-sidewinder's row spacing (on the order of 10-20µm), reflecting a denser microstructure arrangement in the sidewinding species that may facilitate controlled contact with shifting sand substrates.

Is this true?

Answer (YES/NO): NO